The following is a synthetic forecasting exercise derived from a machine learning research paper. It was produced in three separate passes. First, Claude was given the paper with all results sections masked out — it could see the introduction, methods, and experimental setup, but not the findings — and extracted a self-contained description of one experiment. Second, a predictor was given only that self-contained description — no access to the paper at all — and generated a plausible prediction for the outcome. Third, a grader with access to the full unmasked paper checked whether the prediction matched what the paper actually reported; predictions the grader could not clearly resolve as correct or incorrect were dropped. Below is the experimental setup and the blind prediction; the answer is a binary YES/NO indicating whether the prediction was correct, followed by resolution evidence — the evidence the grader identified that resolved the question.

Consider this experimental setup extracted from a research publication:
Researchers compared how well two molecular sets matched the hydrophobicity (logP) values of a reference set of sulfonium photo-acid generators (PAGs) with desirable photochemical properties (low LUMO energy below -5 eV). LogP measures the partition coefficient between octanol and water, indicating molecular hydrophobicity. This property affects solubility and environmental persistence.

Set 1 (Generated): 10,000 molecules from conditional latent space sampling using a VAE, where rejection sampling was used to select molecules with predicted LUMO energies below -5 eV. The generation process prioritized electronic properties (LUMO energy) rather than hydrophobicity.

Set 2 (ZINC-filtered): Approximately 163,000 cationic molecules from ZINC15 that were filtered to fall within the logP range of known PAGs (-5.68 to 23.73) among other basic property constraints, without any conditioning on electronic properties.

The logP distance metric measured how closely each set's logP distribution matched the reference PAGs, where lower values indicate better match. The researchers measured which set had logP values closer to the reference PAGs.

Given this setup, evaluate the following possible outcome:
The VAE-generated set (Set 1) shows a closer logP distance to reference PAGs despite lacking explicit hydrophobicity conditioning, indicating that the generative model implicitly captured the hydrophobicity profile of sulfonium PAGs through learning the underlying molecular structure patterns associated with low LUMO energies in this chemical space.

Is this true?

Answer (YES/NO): NO